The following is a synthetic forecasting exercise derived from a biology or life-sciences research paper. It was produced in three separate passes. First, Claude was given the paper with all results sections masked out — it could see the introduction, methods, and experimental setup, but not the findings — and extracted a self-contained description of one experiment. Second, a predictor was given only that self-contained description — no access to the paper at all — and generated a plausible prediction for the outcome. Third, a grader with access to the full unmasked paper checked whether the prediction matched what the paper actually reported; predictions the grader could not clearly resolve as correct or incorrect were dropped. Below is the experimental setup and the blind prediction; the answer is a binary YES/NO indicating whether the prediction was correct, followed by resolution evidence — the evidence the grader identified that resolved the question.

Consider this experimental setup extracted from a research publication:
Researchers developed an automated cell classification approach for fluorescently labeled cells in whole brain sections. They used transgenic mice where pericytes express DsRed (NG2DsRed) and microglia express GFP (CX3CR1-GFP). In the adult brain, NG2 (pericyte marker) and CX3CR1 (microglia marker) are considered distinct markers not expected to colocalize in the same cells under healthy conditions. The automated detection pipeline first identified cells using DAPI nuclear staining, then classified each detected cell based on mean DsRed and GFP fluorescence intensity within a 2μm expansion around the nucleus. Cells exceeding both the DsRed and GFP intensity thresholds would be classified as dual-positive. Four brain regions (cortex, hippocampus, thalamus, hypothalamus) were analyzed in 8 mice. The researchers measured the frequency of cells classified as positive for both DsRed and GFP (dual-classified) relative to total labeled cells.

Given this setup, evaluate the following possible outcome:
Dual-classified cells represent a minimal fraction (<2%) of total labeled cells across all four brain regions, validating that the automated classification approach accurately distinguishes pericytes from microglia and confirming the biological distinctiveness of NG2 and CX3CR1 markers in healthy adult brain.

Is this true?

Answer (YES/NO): NO